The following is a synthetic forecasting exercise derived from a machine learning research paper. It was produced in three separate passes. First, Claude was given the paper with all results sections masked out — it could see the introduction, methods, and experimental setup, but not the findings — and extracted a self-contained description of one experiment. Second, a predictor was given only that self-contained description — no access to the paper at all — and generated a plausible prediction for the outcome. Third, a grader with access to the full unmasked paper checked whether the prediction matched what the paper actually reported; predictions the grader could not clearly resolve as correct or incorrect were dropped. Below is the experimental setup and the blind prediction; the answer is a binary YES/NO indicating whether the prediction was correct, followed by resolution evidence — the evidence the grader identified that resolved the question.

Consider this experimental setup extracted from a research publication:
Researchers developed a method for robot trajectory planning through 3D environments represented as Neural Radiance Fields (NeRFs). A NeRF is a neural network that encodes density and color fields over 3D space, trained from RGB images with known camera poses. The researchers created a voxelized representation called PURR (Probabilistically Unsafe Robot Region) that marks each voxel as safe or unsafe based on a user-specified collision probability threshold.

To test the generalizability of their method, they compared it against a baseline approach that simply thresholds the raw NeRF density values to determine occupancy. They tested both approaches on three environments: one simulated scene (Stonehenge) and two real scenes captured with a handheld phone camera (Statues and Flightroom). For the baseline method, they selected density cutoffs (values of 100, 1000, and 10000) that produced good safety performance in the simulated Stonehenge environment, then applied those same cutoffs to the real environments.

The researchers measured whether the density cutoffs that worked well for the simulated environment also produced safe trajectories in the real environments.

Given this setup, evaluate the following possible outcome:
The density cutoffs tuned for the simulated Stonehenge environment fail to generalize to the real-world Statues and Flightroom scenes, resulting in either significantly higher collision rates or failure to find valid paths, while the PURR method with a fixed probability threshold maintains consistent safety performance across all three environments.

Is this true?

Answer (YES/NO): YES